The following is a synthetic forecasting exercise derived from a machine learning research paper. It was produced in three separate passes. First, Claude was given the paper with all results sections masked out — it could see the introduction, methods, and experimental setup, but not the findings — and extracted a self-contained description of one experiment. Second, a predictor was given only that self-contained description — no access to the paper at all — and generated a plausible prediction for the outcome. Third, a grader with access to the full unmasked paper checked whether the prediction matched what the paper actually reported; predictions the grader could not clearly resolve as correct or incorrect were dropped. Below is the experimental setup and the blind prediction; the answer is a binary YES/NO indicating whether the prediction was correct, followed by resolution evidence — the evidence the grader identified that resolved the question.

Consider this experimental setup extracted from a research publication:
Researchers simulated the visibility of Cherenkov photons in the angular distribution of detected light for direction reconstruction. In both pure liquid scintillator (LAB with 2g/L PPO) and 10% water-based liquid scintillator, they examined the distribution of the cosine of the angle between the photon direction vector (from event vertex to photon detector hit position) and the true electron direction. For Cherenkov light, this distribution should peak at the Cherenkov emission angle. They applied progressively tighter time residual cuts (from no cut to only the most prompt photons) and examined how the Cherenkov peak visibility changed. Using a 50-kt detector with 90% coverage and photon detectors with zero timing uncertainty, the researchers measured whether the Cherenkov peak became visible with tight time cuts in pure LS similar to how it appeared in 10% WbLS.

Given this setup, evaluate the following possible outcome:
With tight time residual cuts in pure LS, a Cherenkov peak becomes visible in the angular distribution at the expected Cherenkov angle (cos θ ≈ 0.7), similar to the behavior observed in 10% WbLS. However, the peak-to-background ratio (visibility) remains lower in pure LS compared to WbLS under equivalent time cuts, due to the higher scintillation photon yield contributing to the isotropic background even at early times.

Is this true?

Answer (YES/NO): NO